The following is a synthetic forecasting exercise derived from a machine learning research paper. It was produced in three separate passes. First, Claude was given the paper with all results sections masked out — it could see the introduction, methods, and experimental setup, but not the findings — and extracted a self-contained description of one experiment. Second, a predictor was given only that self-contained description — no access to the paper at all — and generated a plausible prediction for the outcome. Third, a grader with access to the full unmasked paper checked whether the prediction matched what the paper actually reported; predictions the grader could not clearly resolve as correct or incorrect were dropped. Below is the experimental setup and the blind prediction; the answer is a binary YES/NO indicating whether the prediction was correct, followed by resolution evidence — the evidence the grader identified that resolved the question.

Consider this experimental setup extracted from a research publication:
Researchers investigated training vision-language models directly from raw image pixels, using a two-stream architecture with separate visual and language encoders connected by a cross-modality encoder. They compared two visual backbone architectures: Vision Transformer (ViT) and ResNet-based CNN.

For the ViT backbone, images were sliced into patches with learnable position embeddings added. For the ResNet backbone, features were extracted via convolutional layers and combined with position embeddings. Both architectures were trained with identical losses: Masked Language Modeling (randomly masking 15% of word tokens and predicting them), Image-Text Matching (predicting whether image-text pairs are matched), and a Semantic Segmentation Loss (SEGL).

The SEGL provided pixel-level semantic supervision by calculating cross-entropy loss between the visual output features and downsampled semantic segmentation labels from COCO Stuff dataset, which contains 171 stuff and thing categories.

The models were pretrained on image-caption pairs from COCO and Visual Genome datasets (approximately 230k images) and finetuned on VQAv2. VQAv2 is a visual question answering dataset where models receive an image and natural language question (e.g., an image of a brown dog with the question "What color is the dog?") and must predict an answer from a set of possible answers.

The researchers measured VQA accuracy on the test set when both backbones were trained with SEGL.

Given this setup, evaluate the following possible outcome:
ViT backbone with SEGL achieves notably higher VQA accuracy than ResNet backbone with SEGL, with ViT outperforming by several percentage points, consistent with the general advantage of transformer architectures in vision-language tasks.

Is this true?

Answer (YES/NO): NO